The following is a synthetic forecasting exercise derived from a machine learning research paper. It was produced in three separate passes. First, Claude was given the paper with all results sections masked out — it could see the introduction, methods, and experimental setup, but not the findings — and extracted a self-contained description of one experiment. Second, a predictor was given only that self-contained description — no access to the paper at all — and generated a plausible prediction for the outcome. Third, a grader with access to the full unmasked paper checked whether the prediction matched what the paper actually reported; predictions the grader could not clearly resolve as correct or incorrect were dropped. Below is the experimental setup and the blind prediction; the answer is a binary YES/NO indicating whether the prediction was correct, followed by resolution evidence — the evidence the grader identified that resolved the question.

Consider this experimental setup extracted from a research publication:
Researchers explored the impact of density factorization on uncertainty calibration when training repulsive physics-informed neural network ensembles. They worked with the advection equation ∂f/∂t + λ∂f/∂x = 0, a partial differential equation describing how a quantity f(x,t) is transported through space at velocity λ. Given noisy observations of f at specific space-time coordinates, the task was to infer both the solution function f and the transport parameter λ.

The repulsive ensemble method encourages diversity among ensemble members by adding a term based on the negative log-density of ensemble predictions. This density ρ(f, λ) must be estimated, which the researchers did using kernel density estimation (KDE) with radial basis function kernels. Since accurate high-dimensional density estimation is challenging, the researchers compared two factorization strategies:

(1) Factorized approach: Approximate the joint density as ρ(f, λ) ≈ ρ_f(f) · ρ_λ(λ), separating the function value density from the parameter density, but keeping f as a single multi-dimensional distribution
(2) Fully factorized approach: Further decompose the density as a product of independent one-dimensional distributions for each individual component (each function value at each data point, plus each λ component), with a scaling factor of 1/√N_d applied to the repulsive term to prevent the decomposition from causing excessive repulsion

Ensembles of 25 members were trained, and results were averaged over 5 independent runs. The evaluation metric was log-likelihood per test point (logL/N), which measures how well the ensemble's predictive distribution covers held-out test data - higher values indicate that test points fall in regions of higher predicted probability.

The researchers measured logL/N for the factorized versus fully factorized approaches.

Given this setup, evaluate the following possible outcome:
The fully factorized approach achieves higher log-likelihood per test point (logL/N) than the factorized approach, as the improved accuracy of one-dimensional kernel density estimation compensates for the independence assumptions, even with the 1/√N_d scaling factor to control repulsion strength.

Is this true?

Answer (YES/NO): YES